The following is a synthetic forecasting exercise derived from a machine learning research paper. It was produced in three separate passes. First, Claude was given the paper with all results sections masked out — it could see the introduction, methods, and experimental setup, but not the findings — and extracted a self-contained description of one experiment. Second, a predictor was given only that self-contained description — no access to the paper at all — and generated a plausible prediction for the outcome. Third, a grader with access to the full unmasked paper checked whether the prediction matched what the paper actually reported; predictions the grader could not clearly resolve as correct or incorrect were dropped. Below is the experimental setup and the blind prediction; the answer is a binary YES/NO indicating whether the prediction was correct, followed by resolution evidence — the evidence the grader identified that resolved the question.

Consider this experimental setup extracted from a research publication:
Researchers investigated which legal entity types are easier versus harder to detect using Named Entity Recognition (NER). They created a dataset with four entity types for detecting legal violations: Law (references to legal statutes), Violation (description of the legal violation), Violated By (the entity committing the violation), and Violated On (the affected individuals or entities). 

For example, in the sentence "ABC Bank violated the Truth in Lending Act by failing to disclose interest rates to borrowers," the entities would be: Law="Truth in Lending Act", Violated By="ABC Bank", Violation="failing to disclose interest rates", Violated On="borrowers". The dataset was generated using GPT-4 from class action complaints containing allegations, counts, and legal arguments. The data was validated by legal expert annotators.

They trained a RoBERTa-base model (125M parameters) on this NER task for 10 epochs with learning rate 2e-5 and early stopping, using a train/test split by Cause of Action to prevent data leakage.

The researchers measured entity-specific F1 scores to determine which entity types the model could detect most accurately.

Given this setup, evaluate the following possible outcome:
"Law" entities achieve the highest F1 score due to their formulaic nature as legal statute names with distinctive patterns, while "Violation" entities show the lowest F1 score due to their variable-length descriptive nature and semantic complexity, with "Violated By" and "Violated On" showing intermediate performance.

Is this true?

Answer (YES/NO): YES